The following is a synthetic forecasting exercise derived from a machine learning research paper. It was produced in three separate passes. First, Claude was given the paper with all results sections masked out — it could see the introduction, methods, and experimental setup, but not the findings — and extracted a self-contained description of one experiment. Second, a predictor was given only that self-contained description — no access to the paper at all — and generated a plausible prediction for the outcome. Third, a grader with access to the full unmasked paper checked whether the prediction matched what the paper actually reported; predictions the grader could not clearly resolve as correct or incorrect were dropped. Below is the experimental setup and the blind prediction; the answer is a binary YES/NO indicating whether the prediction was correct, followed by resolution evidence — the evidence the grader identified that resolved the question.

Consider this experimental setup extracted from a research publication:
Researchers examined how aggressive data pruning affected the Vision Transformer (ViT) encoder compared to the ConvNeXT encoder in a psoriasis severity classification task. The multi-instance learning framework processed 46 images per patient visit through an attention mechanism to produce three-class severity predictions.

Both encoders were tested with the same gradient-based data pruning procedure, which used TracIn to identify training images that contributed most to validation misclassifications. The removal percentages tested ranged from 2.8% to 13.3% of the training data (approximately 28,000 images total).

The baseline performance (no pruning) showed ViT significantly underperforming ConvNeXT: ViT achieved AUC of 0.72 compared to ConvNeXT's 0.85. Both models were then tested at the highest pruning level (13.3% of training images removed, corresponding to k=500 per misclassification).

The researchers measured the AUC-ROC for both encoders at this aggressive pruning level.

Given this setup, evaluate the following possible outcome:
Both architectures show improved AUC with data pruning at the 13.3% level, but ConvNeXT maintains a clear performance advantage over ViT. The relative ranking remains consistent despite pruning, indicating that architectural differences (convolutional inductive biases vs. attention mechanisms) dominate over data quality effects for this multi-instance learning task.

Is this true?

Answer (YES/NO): NO